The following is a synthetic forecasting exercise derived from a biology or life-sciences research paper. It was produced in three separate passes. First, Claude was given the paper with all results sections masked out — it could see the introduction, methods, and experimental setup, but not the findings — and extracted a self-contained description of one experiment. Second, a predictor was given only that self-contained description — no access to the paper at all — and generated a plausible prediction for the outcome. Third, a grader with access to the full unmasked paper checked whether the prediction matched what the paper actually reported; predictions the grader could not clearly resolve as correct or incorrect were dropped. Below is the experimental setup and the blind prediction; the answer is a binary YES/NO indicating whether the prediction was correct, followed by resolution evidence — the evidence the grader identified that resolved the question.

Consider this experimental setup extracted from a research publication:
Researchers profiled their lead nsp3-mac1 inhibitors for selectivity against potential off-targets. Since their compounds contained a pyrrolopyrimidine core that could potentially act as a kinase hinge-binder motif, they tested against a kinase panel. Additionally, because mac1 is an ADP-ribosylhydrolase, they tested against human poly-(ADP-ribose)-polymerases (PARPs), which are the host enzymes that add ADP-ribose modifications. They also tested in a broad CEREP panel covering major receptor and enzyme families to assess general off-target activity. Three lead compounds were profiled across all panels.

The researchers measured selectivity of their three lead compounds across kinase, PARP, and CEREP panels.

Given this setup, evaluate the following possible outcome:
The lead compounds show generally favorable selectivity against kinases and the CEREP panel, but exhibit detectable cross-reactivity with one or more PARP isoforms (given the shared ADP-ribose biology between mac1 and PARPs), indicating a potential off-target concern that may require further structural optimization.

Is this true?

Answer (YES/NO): NO